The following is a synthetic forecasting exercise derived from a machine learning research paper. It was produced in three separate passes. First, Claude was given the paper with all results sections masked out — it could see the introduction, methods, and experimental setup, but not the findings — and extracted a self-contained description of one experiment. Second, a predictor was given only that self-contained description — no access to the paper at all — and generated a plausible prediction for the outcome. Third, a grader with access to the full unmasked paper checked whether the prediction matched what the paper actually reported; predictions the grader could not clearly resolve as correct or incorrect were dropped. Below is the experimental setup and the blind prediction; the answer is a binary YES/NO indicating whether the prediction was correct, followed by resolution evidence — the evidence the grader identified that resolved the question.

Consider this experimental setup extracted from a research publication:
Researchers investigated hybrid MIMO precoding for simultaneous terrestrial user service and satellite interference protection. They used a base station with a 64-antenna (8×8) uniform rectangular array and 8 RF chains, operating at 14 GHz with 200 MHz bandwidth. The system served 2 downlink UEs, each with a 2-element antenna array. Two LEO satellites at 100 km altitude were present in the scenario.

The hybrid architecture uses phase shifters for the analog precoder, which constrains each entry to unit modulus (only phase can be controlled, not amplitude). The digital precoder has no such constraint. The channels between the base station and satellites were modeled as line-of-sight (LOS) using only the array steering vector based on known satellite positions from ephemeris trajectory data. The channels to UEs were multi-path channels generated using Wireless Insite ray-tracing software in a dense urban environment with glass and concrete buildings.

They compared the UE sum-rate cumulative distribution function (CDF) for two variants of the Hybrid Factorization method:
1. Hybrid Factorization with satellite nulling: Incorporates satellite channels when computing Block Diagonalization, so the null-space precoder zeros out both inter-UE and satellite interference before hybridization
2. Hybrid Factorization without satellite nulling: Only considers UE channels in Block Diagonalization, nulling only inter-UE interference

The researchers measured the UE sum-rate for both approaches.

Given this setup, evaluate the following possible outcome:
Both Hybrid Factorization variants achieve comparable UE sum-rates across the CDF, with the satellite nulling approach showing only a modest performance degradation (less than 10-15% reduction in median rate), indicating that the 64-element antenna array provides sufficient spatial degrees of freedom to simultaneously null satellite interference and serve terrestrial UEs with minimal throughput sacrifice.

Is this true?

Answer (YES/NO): NO